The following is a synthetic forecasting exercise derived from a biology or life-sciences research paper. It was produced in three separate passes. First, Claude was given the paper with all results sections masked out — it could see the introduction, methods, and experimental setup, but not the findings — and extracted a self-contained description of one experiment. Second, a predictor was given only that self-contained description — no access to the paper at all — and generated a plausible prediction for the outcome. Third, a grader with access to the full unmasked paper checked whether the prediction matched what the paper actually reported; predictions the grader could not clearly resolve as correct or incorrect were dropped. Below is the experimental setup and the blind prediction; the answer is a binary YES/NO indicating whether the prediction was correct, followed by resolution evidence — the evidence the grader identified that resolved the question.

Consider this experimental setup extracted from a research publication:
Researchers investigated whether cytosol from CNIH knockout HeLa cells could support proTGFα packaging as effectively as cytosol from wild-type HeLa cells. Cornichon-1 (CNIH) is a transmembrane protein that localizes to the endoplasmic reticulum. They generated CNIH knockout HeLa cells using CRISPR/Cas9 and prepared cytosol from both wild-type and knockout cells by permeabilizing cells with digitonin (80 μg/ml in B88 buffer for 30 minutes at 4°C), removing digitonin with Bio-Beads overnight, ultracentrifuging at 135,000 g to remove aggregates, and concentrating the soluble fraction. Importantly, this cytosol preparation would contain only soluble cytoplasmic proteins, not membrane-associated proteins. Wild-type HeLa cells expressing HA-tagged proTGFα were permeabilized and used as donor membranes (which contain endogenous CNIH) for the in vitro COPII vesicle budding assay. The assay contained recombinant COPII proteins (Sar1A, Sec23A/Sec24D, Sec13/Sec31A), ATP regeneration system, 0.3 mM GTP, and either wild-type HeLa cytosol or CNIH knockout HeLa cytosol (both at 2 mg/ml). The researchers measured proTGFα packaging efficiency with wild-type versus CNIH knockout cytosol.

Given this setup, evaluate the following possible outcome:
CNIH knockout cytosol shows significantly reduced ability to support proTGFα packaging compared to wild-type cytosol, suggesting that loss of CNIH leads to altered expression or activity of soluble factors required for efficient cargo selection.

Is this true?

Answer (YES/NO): NO